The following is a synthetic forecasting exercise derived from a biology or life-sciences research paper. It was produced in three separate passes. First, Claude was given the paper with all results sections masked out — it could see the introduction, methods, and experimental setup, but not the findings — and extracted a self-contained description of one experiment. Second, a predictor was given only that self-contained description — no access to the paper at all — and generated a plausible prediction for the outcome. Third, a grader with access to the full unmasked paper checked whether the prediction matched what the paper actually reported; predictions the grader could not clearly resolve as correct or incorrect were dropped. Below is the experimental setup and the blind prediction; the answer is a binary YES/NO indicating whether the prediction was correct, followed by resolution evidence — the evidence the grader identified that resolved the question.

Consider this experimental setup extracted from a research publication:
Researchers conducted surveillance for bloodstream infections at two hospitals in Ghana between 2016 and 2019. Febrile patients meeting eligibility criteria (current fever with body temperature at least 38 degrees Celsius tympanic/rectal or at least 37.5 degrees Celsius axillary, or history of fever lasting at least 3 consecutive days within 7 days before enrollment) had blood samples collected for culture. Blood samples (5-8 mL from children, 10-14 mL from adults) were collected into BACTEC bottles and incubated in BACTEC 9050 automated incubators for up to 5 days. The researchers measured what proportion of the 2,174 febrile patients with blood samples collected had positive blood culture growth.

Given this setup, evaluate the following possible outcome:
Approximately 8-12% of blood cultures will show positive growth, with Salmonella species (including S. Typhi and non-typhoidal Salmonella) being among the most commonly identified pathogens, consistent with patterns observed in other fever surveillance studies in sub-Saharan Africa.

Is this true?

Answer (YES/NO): YES